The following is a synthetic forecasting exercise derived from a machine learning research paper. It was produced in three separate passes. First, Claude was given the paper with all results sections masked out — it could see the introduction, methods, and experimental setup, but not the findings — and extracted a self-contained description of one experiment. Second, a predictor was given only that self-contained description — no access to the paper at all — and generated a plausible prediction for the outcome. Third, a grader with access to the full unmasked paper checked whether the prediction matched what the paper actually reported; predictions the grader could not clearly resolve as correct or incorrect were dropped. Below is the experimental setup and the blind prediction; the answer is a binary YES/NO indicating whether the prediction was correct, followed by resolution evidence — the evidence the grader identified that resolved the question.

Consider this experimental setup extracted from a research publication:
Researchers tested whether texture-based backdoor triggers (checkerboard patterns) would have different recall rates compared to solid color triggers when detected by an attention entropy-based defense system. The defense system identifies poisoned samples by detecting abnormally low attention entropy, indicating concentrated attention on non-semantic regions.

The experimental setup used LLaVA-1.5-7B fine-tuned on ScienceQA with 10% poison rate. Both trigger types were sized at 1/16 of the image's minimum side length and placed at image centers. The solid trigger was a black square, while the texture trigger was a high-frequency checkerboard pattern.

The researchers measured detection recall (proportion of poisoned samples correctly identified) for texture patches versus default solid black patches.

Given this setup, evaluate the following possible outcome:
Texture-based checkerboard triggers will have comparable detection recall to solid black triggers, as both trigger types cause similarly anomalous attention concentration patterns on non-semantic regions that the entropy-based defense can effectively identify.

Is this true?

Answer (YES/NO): YES